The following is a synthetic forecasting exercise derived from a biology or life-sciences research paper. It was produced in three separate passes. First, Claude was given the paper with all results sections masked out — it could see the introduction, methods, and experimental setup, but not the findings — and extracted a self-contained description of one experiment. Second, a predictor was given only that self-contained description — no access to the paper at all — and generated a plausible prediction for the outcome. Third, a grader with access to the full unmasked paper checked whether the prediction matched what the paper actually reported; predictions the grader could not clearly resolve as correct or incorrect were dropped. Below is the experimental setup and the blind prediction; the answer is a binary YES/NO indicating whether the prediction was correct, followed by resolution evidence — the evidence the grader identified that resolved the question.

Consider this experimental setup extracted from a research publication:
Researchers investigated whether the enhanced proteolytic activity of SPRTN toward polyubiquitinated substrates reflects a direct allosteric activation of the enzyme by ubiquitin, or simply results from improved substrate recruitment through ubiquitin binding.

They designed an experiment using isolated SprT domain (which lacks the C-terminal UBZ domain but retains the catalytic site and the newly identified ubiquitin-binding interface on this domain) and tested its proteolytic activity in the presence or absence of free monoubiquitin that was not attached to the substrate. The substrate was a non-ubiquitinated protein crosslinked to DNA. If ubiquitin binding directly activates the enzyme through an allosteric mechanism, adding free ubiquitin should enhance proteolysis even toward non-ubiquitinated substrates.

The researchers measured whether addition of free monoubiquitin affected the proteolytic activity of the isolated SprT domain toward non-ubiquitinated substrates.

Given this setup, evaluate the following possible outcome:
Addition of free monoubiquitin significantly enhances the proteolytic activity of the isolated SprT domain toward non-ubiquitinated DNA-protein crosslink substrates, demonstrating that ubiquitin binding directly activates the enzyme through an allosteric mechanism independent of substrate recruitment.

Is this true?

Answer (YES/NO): NO